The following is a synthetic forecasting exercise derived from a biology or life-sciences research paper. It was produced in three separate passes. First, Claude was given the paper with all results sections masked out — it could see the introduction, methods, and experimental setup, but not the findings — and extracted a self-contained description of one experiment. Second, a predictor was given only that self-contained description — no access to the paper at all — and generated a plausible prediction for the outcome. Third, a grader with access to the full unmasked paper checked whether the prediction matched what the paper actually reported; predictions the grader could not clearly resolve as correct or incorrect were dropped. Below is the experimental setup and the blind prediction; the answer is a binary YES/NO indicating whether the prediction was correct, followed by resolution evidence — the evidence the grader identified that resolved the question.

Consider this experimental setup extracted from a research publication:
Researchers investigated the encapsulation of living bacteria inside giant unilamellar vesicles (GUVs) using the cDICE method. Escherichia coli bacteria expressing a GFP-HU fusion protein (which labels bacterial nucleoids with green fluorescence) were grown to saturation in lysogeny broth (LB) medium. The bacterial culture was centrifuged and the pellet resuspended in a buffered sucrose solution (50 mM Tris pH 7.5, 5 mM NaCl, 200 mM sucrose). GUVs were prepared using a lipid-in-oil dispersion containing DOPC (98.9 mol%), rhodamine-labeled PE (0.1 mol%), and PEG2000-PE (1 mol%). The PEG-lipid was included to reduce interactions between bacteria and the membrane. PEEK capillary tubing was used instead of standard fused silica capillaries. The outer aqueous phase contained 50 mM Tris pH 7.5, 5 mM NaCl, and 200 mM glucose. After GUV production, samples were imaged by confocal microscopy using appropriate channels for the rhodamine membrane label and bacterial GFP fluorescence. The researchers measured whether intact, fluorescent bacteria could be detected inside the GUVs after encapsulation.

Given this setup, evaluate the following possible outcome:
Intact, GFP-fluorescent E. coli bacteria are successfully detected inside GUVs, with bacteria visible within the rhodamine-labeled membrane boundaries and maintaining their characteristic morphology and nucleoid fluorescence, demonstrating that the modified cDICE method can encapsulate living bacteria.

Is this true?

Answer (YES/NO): YES